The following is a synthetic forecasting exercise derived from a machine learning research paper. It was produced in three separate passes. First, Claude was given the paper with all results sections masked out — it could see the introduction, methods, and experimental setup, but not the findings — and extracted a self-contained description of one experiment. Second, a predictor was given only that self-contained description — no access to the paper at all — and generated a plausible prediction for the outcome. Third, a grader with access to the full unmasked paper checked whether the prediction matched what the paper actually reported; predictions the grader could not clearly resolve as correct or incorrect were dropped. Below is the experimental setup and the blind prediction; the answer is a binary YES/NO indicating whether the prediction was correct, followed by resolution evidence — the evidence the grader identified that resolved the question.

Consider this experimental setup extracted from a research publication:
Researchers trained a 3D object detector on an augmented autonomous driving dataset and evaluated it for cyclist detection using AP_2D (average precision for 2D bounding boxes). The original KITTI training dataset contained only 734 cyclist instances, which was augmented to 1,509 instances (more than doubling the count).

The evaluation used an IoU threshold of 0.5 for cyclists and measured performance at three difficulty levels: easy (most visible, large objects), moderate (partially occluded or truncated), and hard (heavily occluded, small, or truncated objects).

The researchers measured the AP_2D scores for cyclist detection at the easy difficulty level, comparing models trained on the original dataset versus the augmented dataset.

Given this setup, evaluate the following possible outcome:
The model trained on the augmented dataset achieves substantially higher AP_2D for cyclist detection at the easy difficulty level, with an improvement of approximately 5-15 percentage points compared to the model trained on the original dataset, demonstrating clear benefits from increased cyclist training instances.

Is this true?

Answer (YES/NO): YES